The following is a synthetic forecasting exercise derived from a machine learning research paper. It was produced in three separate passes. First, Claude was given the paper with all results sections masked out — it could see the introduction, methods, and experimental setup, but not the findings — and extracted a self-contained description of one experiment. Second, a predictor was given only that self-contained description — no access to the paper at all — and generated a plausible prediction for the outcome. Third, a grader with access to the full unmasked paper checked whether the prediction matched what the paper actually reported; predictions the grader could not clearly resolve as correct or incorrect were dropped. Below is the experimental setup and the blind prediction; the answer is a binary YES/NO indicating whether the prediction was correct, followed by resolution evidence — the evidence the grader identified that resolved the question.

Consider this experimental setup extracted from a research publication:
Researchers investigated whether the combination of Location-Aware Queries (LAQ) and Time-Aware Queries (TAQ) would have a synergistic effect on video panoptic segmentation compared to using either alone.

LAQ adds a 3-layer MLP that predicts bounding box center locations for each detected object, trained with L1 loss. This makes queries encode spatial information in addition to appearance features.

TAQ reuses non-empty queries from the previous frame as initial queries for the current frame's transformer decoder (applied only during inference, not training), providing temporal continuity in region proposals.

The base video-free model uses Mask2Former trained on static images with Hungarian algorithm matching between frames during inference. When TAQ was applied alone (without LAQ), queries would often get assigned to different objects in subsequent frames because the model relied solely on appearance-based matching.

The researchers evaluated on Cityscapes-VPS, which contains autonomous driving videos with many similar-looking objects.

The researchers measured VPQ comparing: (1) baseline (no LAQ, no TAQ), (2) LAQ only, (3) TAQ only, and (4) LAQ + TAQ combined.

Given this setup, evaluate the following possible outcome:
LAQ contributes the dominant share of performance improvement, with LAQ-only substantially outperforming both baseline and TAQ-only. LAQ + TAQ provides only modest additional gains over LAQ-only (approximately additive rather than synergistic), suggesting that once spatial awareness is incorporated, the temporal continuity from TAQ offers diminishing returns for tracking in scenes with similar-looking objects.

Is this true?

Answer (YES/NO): NO